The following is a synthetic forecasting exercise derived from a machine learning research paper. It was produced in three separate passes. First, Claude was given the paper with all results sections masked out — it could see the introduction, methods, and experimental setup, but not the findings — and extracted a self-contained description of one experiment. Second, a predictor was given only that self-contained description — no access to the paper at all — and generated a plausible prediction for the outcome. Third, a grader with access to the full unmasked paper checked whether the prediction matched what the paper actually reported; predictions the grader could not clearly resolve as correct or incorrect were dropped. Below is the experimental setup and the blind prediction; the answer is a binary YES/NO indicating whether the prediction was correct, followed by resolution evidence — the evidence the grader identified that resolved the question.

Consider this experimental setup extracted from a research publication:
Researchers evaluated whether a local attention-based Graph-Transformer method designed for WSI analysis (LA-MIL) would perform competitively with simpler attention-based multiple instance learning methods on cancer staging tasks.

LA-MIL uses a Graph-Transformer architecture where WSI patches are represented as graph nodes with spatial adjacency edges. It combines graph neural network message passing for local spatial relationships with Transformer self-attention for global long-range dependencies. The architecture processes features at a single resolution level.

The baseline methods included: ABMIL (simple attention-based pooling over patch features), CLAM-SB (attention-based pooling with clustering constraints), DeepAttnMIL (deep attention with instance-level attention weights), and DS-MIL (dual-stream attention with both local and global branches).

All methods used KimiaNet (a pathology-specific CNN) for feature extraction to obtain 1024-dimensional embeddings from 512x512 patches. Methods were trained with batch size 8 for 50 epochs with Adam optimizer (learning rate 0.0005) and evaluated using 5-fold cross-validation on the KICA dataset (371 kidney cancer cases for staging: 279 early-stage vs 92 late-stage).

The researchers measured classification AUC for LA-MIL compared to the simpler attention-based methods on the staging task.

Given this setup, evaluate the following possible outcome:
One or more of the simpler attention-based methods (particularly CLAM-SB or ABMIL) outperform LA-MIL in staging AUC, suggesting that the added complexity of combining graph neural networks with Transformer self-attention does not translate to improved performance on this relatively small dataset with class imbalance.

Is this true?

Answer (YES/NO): YES